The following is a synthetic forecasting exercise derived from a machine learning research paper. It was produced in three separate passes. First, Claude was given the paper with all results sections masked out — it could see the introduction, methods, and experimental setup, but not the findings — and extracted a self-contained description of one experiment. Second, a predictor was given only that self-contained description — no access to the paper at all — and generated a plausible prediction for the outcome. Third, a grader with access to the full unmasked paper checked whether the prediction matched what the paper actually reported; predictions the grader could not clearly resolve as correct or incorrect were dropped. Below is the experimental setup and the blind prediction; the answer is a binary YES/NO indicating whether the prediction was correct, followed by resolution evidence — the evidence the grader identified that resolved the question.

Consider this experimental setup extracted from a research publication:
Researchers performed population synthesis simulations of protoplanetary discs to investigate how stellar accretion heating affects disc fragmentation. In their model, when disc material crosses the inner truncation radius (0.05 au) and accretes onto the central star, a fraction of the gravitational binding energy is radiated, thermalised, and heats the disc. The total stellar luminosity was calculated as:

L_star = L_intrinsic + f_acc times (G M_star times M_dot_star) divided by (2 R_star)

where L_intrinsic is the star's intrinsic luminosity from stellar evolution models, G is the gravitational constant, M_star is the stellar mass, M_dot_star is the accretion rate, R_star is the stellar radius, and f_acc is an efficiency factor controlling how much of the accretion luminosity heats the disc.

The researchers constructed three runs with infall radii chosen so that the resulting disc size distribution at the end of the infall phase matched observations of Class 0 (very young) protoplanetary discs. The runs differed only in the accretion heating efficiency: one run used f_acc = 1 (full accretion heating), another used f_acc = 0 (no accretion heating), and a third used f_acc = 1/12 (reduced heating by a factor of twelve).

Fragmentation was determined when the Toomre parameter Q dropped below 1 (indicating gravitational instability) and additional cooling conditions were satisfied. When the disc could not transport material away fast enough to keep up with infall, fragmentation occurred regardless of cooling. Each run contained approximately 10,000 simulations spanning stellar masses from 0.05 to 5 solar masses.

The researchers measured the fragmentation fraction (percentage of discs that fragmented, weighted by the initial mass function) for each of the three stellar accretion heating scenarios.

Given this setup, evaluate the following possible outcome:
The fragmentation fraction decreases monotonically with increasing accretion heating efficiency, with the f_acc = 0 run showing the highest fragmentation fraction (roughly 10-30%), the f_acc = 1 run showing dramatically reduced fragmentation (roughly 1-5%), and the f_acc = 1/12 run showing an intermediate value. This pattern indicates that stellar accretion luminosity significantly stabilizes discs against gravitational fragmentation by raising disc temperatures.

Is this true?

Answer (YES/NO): NO